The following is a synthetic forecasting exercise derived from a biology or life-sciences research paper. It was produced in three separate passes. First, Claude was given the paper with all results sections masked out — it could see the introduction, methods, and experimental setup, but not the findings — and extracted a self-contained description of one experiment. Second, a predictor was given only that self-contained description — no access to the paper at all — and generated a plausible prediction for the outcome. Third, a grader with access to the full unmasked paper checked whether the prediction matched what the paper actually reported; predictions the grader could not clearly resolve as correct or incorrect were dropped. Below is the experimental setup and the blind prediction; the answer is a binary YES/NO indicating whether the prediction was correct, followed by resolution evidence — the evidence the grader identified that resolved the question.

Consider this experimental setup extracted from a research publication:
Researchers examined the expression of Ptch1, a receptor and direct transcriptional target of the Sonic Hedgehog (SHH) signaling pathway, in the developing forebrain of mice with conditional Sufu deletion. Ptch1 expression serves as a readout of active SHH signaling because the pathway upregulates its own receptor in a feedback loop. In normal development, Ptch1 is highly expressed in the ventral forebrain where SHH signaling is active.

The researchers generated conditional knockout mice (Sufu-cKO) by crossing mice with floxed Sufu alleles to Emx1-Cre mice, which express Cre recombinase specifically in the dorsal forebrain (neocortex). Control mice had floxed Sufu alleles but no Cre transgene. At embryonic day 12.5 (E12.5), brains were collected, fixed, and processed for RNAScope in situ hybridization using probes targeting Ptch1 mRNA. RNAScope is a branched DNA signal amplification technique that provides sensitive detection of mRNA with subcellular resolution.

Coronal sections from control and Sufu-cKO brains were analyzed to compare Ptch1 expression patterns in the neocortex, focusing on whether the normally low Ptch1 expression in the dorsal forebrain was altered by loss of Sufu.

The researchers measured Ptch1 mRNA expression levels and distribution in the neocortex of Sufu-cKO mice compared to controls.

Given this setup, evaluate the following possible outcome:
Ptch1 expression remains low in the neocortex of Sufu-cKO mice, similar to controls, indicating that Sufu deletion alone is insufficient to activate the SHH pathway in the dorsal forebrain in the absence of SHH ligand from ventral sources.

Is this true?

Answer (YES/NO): NO